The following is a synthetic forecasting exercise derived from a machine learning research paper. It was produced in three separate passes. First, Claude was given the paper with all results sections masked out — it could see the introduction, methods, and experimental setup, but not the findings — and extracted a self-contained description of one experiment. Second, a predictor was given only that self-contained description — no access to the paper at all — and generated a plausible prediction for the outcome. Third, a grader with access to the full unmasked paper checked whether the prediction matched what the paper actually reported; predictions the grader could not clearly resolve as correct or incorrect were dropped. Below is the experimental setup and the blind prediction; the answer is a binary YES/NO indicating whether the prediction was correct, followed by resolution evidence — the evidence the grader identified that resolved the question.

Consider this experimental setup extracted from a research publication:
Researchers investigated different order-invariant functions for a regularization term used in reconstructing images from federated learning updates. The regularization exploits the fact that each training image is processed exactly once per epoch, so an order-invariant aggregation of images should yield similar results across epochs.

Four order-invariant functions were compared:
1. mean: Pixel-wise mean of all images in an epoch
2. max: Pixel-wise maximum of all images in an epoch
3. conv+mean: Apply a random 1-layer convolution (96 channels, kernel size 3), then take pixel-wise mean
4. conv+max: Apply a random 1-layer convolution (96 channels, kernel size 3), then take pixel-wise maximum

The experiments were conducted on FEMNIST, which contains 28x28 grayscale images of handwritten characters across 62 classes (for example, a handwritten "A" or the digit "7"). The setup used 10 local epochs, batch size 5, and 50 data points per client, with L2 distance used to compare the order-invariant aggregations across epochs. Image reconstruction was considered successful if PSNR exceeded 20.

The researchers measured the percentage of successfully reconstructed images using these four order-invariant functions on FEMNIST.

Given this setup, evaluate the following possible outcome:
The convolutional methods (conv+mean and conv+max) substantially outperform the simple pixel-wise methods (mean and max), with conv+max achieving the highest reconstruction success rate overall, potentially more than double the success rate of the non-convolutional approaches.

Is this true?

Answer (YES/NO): NO